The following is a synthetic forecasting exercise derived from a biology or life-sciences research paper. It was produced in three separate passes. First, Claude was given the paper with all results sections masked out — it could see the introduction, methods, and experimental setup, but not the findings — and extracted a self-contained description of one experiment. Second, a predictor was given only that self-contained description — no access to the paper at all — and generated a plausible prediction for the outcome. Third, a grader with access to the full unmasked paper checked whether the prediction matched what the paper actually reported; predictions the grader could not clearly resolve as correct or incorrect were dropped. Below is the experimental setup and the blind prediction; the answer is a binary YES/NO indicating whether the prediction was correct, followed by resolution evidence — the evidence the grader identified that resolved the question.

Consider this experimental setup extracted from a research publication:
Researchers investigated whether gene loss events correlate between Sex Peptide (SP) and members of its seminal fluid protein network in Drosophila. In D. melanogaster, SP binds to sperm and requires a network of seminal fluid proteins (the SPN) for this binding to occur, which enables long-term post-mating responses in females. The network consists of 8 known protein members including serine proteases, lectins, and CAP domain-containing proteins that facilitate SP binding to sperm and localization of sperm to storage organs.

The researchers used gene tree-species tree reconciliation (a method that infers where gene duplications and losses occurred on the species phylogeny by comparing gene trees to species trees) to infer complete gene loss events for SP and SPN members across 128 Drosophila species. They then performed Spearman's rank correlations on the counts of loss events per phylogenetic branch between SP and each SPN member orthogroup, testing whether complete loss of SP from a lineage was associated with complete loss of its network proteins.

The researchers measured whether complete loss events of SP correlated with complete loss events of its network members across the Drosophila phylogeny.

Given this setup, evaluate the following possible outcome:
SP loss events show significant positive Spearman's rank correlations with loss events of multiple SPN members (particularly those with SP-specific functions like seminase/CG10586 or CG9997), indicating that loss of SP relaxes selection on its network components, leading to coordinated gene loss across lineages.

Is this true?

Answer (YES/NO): NO